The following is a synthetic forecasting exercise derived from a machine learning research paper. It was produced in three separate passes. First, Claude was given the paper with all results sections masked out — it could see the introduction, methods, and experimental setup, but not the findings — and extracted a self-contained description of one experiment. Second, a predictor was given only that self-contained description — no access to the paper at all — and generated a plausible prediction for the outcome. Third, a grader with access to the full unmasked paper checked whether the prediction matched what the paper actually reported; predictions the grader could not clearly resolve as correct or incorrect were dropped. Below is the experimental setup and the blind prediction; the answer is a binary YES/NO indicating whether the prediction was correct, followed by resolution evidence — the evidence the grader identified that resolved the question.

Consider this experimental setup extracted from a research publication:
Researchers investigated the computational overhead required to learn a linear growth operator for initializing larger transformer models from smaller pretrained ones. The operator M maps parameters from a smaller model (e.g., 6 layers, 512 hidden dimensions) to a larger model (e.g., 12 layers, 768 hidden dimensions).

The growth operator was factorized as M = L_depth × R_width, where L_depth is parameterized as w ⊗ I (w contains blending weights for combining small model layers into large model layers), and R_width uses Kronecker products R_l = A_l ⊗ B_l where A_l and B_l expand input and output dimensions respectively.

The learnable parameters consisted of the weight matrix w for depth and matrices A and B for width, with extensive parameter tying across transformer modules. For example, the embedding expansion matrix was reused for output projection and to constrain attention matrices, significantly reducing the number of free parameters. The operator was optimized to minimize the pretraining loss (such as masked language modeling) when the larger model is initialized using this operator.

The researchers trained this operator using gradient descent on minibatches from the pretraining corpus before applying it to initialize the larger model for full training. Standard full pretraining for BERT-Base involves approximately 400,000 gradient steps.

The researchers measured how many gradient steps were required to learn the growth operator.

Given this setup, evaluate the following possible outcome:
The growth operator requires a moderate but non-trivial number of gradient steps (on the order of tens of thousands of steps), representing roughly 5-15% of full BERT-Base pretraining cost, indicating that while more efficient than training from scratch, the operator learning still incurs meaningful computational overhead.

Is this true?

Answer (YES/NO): NO